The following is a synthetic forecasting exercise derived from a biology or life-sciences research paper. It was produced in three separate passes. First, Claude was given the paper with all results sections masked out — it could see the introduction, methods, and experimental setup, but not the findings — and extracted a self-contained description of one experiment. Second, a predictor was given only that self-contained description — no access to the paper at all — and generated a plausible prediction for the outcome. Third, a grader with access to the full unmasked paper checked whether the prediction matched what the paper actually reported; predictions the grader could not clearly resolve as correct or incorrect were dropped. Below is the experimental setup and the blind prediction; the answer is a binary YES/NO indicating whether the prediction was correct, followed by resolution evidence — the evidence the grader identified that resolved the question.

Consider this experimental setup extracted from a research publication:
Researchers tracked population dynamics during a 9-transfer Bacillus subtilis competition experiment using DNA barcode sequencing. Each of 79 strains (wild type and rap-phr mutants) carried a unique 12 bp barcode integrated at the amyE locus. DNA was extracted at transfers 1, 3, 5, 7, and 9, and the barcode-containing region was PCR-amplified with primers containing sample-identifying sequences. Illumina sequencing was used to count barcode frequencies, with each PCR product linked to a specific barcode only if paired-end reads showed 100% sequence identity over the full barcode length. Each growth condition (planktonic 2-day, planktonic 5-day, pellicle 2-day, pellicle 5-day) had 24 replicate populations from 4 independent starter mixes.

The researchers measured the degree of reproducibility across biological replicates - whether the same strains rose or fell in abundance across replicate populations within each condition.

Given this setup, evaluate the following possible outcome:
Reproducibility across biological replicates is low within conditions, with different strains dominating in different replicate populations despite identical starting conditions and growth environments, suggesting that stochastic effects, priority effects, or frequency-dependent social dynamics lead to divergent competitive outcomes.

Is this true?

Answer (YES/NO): YES